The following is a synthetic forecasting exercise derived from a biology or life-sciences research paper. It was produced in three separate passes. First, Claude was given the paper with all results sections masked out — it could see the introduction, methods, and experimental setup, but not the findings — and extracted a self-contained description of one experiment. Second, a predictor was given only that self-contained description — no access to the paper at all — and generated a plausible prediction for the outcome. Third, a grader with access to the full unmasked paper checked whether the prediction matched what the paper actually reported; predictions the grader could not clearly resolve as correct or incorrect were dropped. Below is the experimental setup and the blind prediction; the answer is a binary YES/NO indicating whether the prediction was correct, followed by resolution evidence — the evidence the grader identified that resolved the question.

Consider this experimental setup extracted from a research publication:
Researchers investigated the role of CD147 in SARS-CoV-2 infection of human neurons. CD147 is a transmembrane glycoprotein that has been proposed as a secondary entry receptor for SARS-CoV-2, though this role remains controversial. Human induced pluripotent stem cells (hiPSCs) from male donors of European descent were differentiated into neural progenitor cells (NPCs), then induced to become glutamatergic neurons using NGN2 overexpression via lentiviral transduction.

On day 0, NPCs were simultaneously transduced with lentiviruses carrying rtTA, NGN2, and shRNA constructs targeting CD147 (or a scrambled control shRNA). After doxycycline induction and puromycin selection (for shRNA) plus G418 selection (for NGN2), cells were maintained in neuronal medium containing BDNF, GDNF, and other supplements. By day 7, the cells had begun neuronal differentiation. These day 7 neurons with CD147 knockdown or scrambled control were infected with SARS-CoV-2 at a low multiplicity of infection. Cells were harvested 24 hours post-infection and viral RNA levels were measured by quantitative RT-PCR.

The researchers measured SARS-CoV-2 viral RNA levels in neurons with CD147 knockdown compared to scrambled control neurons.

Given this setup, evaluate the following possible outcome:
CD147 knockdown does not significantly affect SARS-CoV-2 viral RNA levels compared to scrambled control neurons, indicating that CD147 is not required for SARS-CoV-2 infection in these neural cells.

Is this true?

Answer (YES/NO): YES